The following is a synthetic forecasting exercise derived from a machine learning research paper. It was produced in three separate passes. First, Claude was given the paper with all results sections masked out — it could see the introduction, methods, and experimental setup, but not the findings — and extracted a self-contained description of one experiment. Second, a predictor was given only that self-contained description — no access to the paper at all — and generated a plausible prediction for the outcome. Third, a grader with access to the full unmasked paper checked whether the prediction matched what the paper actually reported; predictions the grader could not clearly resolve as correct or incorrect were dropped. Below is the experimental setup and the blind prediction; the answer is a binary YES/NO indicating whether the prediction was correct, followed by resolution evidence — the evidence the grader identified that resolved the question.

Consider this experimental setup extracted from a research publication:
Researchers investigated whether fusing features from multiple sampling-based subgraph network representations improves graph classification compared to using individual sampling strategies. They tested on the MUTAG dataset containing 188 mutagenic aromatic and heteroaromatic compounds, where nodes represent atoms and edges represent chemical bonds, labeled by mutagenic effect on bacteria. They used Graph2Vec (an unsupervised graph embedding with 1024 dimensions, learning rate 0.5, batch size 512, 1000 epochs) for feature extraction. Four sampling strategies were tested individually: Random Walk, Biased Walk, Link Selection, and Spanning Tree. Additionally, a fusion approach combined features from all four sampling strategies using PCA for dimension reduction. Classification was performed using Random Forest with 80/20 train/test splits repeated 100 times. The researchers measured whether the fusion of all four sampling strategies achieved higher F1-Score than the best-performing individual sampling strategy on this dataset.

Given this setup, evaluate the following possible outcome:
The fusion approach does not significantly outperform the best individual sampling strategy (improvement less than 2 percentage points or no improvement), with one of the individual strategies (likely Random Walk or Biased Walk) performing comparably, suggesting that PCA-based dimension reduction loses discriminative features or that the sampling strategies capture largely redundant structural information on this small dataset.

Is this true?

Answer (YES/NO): YES